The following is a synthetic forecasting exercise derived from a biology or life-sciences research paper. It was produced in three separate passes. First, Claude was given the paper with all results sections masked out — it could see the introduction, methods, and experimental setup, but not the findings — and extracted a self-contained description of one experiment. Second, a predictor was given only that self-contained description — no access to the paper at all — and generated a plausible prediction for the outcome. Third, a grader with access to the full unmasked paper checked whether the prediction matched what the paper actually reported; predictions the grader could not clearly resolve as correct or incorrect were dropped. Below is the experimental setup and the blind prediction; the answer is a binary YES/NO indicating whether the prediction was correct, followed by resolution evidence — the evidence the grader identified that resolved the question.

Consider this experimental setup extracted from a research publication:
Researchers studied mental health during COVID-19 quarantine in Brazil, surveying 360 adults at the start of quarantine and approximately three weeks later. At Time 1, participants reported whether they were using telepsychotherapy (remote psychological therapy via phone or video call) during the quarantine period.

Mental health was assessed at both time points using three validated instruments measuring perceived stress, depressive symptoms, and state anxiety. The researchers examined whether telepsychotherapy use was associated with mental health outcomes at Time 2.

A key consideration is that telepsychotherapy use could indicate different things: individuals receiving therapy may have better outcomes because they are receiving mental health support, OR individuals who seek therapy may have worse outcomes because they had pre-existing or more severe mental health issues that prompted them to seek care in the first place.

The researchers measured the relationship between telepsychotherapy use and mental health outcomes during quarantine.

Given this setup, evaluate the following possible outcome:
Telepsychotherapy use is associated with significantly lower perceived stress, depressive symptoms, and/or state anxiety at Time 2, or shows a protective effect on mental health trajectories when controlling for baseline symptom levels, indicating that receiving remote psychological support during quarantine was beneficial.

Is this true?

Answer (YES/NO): YES